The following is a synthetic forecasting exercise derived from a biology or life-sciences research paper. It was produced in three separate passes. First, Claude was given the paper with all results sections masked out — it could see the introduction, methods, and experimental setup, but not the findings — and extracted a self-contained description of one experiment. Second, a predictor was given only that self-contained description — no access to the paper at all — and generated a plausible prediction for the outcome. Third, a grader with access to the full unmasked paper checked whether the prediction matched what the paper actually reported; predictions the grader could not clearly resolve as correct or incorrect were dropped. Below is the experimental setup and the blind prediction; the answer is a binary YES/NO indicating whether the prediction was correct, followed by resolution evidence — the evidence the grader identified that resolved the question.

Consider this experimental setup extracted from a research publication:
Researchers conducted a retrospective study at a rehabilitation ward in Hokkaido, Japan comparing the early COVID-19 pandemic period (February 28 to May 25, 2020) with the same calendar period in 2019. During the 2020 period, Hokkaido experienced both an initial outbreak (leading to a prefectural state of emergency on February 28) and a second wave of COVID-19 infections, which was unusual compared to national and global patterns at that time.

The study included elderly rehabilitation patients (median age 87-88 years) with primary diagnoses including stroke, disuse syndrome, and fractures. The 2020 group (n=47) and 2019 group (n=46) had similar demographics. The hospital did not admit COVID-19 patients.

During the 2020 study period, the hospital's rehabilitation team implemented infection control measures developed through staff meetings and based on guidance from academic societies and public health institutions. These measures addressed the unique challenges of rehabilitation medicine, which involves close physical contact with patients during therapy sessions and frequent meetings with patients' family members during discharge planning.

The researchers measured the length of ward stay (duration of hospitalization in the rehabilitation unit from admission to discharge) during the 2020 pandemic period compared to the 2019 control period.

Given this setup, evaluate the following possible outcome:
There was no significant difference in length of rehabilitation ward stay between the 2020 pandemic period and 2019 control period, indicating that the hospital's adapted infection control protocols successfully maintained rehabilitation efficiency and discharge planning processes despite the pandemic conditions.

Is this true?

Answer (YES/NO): YES